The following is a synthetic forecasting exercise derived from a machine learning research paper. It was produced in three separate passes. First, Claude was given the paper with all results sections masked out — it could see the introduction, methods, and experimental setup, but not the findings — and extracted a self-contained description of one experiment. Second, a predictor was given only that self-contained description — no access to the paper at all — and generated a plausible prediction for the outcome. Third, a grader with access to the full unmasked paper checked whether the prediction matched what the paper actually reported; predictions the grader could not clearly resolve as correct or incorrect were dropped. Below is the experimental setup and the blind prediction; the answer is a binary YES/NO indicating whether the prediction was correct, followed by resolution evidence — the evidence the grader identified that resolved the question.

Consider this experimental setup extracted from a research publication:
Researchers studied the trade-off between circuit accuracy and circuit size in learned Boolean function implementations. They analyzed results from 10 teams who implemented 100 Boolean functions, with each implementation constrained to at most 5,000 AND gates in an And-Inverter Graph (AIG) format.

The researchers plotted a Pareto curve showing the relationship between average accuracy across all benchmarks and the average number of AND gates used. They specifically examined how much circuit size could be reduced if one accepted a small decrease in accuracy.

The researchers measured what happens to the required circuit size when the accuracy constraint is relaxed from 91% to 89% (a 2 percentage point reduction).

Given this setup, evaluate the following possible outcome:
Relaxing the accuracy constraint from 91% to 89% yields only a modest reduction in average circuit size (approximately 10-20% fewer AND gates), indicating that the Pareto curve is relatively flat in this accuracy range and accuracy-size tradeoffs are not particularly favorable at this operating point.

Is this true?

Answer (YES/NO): NO